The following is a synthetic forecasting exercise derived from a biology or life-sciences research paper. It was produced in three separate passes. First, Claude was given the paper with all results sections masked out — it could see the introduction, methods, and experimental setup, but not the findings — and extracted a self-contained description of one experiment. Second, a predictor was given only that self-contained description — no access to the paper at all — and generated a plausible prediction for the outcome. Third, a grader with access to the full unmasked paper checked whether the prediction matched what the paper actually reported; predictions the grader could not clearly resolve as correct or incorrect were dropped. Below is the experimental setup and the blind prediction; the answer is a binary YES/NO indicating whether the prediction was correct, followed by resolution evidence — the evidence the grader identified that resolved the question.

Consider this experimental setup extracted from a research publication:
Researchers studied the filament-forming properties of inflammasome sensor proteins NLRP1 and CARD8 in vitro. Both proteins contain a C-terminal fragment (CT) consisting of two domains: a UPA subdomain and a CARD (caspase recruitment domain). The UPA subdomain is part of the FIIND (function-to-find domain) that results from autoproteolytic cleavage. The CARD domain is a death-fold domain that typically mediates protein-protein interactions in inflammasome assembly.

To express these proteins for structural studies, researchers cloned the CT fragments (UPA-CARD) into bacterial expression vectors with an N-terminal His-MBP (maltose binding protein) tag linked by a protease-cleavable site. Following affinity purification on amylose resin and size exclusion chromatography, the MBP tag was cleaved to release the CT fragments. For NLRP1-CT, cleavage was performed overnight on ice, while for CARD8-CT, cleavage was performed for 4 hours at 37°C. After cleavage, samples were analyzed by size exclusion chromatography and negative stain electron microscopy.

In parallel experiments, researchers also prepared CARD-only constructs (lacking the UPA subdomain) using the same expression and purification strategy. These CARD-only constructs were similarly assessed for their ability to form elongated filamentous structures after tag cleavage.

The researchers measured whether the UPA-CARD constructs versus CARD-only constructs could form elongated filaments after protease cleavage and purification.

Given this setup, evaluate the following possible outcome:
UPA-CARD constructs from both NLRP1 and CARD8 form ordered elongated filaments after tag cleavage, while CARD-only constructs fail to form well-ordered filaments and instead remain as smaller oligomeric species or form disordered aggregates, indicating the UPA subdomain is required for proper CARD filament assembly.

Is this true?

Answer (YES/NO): NO